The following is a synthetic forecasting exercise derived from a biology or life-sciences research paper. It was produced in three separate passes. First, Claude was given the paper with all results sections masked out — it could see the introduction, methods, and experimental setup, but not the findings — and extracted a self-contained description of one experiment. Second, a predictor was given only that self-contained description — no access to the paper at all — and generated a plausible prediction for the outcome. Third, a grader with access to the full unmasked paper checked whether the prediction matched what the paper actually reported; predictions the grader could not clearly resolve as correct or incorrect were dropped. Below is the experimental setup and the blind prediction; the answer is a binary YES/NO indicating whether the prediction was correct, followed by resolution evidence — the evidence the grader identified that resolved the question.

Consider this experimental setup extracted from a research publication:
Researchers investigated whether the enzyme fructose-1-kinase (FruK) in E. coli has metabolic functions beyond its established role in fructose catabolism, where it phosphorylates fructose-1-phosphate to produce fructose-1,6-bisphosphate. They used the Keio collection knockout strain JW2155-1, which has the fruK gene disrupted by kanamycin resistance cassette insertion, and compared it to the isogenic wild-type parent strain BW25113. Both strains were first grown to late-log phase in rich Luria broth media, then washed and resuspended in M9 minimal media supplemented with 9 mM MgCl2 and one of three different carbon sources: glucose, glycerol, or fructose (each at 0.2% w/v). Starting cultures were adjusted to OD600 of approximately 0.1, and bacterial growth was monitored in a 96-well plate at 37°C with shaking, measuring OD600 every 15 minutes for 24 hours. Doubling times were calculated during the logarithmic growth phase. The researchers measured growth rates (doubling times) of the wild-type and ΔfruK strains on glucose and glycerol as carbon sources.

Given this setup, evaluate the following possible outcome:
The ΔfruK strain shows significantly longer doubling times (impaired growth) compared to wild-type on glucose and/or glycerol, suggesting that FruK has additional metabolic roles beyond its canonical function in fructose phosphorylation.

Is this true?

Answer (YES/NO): NO